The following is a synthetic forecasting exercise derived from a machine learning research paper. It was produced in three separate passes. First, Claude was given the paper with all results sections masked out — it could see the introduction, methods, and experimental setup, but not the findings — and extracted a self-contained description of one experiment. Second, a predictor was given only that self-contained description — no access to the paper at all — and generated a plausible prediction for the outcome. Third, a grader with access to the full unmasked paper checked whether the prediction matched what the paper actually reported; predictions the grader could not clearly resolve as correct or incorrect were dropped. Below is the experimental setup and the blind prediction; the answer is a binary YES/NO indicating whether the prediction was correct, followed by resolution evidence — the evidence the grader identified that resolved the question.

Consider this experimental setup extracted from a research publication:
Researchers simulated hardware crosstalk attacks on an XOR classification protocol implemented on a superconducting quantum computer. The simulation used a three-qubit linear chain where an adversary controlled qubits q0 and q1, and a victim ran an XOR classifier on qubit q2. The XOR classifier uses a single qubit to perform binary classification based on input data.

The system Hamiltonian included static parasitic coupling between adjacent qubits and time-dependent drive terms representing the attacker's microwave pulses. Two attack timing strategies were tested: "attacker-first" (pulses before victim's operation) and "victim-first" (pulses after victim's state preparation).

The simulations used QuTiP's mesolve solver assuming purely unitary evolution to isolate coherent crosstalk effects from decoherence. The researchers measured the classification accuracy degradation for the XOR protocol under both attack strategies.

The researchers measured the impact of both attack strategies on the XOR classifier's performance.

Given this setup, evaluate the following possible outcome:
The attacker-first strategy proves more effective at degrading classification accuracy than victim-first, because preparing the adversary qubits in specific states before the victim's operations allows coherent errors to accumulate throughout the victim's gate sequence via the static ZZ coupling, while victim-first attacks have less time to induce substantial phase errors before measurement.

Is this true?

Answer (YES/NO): NO